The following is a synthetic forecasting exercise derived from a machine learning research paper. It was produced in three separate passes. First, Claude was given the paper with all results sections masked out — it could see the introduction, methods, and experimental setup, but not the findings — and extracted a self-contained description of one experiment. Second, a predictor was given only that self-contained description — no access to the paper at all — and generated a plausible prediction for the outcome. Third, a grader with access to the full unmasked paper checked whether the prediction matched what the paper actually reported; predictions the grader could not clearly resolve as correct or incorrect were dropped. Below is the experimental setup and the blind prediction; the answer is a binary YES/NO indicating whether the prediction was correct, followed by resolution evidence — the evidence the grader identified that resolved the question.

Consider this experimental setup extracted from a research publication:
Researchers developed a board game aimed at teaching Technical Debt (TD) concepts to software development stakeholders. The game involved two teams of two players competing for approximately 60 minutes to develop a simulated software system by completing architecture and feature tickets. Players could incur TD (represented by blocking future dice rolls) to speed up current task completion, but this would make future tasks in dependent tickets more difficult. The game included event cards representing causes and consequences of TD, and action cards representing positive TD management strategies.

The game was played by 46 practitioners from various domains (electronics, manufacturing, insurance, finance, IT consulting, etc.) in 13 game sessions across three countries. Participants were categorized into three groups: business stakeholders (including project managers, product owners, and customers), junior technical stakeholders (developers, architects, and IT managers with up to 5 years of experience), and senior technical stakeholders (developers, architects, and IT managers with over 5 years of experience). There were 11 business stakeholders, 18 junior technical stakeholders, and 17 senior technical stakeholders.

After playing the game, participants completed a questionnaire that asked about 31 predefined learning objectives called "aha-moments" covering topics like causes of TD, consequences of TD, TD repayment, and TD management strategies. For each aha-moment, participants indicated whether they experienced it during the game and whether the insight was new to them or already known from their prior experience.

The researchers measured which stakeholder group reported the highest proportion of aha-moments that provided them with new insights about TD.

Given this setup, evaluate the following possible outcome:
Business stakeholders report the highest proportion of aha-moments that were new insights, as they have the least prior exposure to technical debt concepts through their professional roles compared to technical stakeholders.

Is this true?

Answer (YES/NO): NO